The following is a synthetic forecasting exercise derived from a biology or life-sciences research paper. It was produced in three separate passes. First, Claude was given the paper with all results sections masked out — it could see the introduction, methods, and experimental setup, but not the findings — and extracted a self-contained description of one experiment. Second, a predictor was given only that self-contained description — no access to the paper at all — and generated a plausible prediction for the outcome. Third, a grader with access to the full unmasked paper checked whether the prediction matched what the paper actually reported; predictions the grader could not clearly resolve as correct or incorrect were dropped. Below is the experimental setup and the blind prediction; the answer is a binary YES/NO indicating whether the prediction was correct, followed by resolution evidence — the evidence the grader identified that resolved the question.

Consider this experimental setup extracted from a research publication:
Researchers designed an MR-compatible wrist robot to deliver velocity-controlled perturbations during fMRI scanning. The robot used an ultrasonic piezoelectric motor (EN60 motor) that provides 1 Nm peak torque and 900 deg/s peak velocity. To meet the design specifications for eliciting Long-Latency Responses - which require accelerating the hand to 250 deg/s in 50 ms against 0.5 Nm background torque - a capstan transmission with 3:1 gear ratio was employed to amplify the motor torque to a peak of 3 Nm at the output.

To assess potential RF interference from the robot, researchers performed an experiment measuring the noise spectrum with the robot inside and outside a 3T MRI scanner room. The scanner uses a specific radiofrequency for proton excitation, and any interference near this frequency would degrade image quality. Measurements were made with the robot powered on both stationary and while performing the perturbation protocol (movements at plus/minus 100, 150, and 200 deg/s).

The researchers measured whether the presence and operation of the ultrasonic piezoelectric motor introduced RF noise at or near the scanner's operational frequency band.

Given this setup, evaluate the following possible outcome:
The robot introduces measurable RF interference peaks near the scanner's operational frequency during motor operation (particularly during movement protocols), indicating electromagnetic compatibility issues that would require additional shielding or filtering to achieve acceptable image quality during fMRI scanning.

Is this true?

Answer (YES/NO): NO